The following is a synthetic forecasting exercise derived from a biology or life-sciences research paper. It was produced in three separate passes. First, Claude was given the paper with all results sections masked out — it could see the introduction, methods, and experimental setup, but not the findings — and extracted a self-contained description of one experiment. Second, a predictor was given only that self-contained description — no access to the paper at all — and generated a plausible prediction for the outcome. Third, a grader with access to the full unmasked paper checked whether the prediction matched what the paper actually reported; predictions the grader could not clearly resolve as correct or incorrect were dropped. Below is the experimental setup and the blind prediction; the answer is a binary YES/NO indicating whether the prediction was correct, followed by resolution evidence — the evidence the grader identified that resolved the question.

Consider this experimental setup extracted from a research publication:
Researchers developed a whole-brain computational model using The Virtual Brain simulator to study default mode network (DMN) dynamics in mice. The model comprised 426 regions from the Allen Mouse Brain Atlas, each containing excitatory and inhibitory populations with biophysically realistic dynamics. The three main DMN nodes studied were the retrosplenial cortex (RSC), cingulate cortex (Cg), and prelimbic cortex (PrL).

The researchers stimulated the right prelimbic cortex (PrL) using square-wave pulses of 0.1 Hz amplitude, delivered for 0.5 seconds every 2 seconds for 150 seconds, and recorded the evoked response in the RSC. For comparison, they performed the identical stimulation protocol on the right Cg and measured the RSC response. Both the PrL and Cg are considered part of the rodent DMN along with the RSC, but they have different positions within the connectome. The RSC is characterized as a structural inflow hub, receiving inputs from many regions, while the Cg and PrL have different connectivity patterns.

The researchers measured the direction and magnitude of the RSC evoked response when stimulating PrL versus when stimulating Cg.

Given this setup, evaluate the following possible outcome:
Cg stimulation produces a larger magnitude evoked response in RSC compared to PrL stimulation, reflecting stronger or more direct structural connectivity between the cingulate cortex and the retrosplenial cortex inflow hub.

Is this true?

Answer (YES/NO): NO